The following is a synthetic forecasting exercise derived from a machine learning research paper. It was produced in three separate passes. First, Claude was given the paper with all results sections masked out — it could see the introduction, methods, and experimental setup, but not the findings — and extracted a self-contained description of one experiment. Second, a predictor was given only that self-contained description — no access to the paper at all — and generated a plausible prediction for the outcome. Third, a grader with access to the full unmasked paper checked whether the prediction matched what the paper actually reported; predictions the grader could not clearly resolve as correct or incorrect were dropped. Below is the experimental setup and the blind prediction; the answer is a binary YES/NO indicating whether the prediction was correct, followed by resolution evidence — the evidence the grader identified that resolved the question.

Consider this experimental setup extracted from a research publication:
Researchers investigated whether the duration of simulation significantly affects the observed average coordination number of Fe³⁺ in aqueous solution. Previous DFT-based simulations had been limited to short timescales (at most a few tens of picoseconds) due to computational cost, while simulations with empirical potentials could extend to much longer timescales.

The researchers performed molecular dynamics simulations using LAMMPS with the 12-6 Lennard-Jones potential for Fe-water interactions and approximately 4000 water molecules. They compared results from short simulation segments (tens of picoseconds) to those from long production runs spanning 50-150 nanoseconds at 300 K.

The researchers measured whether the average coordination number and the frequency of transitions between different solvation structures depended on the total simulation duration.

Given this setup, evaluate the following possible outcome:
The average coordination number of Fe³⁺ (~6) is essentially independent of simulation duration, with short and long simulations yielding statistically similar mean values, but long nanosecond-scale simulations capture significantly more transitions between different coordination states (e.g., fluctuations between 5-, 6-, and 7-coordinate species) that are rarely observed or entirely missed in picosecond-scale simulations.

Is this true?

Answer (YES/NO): NO